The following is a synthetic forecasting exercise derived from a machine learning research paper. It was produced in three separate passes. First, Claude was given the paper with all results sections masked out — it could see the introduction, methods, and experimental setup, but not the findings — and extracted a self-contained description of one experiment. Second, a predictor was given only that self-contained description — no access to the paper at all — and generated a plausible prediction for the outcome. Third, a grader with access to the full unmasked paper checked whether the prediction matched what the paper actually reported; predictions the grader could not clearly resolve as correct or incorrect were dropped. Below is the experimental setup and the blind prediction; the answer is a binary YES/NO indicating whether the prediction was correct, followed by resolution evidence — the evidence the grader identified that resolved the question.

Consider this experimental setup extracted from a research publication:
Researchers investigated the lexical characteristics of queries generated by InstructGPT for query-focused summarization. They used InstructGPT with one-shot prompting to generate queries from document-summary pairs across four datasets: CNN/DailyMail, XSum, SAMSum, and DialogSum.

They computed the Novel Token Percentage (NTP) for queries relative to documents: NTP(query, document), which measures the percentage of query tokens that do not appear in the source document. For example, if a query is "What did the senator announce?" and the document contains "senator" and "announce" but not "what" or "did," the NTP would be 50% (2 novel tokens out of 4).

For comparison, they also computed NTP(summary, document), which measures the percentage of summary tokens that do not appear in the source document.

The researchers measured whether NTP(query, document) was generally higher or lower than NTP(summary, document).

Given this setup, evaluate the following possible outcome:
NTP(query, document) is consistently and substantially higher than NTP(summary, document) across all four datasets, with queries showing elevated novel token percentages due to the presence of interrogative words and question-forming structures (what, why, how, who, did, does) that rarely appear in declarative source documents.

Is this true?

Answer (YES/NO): NO